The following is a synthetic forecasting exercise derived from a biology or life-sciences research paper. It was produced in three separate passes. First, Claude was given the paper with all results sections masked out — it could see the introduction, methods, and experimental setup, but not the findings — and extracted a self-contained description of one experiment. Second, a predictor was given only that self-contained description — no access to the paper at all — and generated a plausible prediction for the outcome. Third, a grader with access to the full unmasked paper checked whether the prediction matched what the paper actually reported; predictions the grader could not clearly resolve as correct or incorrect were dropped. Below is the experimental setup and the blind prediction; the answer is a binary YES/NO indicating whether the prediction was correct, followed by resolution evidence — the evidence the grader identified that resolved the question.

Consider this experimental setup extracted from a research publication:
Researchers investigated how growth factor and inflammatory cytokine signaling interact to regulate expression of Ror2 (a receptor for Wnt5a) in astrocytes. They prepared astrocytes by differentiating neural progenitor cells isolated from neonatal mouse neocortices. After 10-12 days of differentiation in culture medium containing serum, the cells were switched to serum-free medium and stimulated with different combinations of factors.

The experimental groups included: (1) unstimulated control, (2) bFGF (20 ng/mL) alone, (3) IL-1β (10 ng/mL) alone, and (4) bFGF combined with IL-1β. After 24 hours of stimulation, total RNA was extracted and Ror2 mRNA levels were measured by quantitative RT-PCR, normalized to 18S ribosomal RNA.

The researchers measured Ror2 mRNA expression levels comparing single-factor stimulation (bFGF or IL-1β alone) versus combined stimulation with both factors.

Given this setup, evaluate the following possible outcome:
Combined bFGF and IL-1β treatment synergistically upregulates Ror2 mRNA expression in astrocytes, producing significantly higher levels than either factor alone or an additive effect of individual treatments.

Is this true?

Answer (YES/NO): YES